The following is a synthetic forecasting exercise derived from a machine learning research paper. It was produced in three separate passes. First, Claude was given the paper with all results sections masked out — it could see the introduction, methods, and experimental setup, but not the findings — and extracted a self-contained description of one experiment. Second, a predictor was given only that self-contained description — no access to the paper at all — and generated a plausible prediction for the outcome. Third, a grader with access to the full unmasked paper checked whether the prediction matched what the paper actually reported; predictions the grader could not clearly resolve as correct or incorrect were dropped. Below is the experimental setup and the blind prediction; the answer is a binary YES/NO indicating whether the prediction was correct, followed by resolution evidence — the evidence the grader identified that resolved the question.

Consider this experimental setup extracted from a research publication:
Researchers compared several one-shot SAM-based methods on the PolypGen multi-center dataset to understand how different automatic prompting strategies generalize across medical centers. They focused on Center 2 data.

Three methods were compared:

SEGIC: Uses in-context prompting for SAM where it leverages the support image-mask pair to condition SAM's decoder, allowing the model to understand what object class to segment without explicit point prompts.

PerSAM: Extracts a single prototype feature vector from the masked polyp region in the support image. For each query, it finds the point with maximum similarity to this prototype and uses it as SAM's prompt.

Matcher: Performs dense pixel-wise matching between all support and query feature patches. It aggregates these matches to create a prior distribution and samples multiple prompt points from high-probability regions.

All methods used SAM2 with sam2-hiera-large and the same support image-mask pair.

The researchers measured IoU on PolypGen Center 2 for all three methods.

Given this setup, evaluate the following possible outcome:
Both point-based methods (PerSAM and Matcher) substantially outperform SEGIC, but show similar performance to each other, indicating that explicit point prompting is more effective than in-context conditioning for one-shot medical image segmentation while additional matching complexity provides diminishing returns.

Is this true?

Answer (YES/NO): NO